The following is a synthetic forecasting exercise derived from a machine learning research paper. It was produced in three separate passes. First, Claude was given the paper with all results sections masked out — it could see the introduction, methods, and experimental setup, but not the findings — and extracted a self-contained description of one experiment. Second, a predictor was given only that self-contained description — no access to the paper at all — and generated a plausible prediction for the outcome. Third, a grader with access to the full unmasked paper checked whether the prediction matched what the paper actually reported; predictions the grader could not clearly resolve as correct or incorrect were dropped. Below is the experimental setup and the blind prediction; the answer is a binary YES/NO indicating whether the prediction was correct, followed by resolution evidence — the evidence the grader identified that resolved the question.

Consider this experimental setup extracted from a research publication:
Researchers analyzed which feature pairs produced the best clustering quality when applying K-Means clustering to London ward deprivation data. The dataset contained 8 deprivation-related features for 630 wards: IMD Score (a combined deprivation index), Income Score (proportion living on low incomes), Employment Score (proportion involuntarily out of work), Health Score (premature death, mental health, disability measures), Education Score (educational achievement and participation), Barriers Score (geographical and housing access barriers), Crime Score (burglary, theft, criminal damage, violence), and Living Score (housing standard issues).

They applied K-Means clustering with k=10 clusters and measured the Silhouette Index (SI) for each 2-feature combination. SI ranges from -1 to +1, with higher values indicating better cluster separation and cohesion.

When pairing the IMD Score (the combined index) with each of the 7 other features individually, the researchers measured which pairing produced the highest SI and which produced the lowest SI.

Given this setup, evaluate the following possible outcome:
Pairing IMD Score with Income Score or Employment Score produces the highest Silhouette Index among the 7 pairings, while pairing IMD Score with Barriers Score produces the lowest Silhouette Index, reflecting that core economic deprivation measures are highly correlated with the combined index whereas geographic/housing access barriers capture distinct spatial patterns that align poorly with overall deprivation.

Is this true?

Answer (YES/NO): YES